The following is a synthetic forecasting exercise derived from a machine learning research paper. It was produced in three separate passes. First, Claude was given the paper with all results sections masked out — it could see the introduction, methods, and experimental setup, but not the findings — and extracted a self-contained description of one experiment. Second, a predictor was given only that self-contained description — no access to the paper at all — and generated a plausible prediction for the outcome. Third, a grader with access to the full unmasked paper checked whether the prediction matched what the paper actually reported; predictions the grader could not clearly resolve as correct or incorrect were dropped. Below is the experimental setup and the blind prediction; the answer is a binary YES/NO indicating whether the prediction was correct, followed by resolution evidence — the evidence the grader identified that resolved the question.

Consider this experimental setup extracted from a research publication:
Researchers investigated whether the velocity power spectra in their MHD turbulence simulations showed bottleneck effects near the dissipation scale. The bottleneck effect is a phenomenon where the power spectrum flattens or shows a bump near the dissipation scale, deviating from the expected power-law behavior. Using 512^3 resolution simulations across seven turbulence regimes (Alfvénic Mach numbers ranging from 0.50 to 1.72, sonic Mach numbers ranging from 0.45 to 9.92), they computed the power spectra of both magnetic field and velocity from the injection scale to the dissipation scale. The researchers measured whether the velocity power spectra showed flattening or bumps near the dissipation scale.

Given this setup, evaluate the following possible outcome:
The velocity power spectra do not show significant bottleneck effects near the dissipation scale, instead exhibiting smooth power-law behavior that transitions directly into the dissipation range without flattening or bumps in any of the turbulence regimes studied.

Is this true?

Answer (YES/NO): YES